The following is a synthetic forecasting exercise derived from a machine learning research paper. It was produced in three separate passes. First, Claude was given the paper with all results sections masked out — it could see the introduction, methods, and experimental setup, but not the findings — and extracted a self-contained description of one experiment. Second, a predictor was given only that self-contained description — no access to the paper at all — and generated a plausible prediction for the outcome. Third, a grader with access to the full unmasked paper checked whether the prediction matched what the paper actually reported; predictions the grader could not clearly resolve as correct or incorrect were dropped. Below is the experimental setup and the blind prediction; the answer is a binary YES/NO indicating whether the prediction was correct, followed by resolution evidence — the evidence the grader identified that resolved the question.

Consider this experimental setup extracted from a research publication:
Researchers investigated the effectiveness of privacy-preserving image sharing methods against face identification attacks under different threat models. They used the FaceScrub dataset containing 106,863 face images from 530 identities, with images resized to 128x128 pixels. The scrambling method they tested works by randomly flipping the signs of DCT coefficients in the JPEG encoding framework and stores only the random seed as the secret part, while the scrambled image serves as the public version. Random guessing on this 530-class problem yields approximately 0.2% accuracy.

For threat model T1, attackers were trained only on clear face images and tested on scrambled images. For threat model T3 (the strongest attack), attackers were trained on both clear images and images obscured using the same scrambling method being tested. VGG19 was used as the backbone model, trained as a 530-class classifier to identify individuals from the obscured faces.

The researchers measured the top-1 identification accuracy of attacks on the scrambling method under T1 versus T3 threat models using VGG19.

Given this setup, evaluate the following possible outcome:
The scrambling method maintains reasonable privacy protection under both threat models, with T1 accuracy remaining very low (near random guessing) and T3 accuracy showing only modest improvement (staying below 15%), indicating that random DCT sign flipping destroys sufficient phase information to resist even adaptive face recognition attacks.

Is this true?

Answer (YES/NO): NO